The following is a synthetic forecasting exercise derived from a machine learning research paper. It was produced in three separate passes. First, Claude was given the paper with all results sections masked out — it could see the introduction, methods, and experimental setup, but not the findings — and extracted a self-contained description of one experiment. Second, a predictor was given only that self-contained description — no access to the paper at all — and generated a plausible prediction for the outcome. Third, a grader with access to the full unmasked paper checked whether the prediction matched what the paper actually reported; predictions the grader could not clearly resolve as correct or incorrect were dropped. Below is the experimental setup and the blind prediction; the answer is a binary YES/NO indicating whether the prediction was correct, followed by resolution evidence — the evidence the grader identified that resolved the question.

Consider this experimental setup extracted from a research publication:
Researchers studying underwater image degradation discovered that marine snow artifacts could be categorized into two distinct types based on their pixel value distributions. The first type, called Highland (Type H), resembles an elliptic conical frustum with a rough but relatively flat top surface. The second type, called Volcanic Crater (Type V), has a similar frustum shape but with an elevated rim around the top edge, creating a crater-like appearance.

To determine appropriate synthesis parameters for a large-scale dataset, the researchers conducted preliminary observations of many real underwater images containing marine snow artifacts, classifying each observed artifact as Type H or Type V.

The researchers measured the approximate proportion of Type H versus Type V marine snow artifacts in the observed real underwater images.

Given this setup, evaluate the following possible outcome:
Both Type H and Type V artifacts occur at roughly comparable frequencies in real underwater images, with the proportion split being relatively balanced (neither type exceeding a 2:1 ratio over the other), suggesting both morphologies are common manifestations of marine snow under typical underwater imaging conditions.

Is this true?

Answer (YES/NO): NO